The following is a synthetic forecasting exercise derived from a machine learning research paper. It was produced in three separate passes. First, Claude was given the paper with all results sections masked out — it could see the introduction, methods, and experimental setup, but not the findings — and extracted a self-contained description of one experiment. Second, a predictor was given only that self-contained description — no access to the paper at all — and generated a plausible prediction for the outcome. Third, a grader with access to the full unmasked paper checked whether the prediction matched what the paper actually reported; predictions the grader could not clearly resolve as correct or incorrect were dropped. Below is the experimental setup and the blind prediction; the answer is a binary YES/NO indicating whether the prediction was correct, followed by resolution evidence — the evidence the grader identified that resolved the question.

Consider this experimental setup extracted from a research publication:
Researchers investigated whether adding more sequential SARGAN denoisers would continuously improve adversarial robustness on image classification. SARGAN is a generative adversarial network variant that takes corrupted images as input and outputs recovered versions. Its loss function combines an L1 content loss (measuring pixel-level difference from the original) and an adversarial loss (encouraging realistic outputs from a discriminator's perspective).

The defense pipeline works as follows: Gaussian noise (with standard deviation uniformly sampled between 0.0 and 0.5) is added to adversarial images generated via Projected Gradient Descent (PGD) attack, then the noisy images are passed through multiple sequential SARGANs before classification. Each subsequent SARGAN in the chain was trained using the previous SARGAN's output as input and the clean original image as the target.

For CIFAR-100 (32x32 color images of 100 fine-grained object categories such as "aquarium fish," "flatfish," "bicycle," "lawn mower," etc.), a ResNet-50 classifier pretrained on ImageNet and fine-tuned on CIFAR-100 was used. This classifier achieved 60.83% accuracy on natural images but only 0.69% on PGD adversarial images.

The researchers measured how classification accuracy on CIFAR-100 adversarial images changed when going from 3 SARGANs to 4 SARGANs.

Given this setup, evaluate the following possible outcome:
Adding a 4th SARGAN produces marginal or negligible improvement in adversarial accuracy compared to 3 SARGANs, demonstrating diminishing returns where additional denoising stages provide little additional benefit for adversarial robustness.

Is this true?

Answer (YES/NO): NO